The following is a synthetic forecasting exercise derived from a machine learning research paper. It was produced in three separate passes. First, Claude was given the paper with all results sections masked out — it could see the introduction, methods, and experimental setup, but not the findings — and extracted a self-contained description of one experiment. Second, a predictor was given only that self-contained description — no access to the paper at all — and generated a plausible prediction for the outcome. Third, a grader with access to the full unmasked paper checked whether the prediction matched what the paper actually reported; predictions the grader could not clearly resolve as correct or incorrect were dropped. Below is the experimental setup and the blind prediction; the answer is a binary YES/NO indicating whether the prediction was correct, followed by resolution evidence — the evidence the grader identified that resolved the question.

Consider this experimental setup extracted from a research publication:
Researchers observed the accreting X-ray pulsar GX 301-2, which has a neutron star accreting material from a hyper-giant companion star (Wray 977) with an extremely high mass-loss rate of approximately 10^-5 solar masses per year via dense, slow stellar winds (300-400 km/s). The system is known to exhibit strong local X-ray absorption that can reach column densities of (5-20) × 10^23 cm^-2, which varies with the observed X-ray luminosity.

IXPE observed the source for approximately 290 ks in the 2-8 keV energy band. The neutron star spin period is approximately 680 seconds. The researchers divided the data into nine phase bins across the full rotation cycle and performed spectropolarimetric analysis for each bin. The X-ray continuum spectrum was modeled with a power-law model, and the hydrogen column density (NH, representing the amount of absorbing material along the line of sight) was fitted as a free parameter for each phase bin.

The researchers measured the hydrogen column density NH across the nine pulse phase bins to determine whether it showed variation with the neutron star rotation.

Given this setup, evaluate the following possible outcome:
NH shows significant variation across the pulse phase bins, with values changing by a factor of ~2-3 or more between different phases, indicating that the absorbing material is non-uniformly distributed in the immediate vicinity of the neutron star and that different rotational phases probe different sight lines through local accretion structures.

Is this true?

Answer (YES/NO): NO